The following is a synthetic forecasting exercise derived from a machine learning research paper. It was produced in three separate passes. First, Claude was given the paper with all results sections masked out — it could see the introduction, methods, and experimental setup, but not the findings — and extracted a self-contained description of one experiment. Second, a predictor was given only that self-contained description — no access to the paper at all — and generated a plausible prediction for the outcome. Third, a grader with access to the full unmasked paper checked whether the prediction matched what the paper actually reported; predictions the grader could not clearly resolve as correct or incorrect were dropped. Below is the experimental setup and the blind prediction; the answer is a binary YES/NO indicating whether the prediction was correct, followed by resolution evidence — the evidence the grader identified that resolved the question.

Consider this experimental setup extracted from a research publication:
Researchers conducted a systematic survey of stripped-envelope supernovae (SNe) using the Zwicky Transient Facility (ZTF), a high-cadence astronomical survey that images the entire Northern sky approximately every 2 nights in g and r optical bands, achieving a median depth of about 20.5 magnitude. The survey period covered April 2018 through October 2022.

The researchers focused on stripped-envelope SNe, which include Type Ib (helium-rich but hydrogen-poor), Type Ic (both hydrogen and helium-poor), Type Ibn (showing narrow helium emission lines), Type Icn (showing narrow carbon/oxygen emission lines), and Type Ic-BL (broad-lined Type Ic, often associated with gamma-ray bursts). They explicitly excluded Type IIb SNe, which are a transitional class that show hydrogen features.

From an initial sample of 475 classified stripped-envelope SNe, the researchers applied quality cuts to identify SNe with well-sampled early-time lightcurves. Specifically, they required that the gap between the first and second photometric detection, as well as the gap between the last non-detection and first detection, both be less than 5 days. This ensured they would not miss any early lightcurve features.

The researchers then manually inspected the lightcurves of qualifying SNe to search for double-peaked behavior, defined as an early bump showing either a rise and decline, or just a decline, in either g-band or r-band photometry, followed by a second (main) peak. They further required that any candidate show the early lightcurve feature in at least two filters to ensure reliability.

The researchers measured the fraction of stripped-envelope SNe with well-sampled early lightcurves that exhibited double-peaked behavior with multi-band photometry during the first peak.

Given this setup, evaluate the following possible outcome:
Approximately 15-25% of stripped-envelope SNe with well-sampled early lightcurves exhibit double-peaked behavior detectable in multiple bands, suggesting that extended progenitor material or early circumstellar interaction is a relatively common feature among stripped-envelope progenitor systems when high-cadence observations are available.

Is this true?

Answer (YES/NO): NO